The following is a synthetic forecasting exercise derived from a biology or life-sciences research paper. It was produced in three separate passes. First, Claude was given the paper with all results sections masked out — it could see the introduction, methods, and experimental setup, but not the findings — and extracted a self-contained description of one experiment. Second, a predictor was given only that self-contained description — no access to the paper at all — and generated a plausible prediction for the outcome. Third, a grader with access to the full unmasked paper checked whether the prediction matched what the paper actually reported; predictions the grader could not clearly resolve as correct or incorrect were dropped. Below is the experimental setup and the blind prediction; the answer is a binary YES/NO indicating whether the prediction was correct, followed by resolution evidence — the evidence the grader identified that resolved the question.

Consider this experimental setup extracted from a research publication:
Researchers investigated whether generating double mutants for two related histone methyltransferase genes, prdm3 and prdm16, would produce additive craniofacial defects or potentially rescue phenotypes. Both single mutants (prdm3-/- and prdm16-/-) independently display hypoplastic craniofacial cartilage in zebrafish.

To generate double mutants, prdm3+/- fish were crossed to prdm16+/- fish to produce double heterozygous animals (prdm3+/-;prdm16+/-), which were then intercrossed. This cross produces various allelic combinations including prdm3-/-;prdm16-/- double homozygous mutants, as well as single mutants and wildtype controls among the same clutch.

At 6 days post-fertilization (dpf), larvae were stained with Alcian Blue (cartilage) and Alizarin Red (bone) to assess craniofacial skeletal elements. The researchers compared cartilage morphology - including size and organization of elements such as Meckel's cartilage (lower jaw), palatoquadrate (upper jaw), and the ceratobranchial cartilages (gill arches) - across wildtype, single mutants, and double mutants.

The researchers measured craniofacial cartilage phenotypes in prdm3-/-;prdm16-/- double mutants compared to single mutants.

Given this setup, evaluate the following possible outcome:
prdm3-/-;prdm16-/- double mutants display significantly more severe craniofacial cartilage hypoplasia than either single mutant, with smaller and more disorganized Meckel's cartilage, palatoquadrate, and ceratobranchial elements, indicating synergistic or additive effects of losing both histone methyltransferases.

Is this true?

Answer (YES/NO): NO